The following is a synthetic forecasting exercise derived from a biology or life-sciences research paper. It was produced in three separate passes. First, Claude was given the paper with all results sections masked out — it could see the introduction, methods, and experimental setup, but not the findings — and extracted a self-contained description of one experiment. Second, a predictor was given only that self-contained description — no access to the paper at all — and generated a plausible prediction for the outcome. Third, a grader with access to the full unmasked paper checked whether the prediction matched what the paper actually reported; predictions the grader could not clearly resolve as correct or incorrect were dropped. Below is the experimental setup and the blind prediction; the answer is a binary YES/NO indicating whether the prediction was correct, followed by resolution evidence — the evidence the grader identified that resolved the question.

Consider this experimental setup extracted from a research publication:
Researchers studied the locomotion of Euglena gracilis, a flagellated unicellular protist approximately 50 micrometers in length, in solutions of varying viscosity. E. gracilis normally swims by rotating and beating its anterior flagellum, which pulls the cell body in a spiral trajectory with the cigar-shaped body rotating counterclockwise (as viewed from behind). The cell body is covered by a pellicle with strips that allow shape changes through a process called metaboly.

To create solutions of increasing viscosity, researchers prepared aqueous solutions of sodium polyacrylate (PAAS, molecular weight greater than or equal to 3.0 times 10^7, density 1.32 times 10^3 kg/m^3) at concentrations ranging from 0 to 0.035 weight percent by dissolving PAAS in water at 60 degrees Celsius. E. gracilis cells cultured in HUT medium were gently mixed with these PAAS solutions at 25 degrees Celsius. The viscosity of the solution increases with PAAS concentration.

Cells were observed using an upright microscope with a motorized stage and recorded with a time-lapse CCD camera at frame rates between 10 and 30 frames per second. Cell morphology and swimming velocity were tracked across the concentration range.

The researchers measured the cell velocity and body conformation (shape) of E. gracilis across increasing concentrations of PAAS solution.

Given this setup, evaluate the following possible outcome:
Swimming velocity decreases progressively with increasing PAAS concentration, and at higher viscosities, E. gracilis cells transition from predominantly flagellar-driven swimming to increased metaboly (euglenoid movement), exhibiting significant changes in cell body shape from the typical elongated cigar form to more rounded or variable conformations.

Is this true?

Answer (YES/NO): YES